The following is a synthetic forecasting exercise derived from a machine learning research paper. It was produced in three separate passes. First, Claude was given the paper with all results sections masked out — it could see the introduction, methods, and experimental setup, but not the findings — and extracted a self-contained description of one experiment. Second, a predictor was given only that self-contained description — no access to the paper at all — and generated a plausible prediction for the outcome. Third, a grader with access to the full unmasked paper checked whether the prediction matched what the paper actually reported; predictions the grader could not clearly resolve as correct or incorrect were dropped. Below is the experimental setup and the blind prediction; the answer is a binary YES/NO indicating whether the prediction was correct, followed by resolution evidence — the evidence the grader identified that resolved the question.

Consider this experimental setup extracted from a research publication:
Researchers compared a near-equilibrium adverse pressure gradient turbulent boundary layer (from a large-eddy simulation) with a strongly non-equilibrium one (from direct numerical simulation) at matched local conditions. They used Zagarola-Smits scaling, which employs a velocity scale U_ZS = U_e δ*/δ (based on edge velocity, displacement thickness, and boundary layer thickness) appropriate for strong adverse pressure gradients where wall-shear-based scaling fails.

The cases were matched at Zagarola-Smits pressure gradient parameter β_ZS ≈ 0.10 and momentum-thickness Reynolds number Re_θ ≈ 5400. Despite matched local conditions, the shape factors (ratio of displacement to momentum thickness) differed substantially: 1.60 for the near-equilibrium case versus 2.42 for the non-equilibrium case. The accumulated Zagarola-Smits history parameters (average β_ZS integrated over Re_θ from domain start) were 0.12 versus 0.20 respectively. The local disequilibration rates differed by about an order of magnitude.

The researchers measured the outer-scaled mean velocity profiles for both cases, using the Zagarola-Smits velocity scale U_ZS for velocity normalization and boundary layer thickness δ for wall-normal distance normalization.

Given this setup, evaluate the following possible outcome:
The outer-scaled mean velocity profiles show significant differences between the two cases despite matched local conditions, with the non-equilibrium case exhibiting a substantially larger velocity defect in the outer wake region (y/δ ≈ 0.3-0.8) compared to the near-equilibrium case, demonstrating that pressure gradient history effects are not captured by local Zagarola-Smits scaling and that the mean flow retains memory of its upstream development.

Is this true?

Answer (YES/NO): YES